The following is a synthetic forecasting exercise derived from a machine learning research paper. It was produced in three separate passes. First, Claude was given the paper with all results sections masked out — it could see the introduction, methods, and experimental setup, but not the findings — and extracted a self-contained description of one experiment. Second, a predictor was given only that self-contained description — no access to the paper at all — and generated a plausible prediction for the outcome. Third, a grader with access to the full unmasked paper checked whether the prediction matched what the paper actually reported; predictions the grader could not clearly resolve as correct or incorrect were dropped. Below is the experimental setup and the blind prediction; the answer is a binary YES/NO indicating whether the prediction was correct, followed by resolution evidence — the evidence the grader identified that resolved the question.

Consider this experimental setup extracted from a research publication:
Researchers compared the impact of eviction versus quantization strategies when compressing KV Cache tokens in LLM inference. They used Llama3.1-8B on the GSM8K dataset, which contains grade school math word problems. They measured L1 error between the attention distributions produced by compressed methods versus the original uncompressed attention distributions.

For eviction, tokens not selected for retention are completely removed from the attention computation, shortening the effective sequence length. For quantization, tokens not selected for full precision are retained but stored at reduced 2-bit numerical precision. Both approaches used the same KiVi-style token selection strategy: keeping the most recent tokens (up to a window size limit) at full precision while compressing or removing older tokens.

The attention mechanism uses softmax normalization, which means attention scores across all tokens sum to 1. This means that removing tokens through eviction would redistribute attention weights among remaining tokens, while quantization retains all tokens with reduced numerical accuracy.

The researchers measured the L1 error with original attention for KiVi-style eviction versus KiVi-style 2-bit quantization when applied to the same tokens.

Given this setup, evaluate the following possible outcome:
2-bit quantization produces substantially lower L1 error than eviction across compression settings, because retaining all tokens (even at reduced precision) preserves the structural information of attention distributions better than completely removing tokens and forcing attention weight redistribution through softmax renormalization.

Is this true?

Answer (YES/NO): YES